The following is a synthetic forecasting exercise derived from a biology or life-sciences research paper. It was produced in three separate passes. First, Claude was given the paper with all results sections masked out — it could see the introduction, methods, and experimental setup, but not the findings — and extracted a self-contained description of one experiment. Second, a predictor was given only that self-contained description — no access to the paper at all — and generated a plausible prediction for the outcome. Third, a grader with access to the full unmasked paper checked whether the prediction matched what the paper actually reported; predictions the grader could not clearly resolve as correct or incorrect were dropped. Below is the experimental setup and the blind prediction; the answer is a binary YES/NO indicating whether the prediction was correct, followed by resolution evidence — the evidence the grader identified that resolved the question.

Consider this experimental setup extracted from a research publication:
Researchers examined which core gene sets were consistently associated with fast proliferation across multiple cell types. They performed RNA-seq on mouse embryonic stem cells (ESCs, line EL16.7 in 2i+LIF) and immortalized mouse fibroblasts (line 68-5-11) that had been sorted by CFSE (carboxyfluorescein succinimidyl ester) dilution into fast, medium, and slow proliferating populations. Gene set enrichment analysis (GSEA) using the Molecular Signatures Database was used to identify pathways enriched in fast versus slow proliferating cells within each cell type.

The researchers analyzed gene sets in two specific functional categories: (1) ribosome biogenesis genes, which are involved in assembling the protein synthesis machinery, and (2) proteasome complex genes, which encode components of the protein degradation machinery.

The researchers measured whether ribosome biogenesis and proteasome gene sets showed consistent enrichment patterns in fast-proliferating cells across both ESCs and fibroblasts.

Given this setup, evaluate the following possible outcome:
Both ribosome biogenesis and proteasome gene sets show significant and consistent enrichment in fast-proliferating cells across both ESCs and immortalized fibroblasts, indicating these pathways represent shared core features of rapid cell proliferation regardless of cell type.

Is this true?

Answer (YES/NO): YES